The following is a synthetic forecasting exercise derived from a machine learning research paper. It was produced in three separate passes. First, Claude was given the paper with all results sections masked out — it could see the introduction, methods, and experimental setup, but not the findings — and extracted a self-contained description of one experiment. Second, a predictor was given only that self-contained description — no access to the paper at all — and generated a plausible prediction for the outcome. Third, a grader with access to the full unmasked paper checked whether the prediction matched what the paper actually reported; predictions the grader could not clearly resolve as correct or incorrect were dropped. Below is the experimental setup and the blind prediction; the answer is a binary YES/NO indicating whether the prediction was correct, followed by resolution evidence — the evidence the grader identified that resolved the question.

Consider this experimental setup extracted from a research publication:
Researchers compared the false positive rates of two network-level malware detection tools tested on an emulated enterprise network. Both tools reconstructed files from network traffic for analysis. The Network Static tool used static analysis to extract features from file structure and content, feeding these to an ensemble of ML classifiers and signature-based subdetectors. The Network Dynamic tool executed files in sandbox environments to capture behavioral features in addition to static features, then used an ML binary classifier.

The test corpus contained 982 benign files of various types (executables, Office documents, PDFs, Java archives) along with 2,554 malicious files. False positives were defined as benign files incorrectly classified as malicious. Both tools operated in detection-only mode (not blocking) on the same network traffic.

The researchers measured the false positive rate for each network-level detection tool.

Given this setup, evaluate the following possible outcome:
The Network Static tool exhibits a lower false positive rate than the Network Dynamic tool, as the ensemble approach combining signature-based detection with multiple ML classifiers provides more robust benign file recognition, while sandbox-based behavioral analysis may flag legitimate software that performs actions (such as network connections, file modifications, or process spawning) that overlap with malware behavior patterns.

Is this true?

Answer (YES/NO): NO